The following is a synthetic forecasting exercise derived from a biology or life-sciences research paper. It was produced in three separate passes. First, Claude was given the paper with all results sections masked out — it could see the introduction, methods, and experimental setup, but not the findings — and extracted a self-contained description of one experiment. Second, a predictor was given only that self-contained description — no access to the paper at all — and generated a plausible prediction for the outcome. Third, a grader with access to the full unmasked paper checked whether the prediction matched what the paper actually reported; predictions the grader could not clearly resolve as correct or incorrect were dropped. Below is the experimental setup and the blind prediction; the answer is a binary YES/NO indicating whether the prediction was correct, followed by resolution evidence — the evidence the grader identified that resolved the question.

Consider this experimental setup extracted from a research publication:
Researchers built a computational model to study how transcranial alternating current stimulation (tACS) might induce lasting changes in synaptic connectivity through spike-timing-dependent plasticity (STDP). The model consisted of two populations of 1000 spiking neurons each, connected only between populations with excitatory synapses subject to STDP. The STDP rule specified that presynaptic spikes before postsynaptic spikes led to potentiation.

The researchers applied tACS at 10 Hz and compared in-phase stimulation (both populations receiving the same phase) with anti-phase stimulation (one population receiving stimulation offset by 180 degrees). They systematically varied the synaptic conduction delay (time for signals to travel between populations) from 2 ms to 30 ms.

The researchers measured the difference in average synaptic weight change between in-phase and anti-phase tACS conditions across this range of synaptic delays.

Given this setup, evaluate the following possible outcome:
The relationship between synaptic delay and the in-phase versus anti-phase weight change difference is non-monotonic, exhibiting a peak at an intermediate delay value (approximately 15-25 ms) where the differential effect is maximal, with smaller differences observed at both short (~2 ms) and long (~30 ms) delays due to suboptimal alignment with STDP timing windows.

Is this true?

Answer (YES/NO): NO